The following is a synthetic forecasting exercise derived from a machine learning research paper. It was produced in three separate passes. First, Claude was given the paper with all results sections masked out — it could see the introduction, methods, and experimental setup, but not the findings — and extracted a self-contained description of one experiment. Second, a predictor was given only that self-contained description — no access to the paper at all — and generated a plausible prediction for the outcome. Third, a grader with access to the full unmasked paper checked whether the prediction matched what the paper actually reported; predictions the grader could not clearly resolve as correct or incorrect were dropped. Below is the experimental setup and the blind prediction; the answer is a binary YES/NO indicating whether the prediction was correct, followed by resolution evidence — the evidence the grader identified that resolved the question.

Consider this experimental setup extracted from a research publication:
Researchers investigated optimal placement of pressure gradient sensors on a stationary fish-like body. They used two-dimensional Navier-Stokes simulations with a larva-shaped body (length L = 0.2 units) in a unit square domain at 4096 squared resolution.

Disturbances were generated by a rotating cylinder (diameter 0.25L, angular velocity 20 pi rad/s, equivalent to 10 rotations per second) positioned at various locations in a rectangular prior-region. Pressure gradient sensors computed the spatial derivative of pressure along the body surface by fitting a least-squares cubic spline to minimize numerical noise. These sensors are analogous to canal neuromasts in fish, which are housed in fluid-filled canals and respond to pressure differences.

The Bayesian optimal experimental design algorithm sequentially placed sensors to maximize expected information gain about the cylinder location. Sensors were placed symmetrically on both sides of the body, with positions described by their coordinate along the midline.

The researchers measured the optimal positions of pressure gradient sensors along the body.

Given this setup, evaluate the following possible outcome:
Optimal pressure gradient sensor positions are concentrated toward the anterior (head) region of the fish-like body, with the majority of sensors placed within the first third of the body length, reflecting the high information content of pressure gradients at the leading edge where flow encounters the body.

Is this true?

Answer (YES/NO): YES